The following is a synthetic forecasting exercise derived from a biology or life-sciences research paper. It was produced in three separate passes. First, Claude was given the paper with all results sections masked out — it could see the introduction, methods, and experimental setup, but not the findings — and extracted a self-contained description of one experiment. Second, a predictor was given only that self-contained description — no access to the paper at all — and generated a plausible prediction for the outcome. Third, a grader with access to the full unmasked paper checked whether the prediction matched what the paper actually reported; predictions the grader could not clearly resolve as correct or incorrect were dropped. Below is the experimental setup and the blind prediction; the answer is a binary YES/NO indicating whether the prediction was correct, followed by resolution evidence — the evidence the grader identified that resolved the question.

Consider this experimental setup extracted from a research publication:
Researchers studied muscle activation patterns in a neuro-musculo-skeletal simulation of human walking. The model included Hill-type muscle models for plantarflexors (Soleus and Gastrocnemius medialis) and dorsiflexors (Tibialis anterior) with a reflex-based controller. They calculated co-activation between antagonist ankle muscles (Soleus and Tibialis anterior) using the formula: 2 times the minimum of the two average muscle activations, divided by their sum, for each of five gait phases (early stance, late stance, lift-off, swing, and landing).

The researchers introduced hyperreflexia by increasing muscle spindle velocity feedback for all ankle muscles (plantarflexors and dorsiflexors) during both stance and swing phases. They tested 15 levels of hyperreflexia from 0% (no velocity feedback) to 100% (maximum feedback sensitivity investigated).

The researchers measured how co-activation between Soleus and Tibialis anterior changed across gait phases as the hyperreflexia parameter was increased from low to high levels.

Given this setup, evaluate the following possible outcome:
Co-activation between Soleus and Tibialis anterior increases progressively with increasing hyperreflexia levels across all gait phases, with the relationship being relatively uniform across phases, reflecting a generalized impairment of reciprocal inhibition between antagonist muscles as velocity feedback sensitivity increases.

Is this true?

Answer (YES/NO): NO